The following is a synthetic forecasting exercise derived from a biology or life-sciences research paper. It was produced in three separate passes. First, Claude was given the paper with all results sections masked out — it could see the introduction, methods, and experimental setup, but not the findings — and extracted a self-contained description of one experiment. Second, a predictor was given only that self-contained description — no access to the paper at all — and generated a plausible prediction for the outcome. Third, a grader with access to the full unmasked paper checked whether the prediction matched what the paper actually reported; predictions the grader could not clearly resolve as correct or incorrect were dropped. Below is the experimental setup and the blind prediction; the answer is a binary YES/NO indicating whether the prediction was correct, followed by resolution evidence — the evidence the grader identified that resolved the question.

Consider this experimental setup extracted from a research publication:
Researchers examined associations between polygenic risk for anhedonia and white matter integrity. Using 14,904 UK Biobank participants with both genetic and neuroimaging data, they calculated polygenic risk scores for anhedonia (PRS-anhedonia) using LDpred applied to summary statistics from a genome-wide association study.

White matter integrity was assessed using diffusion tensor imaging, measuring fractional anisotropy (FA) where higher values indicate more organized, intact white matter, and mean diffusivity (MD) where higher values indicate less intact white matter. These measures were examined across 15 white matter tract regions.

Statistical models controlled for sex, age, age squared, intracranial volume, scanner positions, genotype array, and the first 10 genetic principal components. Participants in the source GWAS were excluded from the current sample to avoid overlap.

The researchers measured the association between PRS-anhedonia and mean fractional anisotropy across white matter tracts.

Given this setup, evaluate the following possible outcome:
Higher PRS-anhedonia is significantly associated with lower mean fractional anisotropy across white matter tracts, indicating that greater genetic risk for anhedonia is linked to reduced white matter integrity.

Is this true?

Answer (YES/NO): NO